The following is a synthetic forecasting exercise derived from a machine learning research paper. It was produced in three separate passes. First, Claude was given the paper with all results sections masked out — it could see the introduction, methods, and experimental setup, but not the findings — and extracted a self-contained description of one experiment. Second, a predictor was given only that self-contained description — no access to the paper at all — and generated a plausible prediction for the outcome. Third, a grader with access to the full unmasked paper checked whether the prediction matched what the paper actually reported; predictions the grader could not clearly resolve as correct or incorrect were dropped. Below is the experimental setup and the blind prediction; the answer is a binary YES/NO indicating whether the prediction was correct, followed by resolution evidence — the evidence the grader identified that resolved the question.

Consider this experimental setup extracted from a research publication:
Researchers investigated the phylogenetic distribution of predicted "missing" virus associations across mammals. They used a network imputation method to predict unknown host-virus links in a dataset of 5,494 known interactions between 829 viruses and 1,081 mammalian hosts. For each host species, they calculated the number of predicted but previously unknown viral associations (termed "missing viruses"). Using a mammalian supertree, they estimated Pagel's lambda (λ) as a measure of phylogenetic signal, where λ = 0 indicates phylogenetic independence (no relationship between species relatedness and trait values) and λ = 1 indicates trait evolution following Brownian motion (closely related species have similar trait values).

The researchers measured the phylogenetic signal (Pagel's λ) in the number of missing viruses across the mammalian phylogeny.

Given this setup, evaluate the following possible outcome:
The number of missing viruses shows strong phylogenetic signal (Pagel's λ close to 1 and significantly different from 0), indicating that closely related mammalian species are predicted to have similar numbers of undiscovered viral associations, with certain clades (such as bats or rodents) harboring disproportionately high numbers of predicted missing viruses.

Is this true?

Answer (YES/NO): NO